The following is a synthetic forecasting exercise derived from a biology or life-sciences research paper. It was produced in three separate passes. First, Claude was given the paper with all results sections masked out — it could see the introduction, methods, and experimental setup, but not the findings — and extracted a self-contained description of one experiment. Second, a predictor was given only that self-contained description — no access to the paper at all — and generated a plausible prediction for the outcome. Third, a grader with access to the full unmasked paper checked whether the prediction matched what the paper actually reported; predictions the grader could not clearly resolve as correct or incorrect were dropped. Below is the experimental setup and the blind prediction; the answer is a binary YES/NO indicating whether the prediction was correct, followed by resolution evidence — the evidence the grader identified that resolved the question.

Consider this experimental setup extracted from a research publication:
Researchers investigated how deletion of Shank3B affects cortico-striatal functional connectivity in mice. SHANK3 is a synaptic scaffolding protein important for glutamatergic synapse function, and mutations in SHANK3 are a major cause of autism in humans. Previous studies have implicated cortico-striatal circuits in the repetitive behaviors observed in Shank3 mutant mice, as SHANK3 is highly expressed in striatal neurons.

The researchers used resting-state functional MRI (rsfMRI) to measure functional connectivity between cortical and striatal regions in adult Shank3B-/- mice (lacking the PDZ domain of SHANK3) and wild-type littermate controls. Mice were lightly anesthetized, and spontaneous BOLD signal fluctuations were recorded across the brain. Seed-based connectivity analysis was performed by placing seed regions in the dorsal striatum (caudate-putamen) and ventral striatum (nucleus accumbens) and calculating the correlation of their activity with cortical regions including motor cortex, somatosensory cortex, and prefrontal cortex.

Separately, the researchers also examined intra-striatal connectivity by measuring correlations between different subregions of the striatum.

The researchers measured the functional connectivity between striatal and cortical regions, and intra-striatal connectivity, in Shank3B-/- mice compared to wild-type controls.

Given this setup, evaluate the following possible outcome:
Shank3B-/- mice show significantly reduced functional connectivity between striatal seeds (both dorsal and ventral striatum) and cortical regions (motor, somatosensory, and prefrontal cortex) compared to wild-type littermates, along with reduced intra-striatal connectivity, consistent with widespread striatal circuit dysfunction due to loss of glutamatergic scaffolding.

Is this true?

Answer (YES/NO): NO